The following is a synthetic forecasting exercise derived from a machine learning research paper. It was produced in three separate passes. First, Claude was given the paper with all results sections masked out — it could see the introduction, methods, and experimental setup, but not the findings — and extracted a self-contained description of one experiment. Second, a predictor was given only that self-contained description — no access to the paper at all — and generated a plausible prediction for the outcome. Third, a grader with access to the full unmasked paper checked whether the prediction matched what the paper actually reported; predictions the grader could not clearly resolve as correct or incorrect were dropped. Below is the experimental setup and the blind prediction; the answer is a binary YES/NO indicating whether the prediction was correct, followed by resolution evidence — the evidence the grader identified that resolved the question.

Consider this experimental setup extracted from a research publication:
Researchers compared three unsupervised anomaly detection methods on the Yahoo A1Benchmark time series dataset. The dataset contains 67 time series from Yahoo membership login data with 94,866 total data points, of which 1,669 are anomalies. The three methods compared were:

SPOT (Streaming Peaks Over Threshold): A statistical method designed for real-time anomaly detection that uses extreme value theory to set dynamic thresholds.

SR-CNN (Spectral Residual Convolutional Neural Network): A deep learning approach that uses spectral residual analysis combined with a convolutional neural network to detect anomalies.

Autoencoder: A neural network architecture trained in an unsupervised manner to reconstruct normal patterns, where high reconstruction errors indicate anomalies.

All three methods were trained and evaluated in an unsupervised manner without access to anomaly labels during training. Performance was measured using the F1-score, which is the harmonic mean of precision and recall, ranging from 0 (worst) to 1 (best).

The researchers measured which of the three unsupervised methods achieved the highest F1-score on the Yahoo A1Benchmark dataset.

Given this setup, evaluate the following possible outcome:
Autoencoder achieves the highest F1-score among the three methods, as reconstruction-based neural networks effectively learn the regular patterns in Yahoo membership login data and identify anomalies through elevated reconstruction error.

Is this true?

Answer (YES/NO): NO